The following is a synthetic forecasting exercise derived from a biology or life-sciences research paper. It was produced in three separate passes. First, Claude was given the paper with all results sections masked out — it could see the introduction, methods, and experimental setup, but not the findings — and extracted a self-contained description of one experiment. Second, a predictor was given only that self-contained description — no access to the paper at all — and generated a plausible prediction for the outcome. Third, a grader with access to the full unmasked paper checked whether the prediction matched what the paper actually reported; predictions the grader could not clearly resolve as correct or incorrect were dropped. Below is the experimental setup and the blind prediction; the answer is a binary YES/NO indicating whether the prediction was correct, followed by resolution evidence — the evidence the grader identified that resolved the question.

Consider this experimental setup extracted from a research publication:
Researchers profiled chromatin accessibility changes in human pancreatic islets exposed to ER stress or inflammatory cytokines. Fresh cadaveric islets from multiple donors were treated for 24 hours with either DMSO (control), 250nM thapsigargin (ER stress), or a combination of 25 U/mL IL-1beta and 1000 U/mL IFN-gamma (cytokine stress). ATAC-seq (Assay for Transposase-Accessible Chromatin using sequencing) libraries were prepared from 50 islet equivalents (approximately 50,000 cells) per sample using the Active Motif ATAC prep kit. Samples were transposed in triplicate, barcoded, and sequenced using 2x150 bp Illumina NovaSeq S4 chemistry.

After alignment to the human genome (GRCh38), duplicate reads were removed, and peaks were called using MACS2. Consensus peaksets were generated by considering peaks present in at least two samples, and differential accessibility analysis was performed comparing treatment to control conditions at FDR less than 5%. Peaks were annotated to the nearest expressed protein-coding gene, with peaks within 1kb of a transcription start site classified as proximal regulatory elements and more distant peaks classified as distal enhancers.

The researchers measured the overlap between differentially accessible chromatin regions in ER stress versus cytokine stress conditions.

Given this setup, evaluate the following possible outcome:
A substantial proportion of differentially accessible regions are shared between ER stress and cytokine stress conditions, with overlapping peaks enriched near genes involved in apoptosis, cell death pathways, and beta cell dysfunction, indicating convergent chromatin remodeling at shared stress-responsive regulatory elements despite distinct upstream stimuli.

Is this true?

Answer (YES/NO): NO